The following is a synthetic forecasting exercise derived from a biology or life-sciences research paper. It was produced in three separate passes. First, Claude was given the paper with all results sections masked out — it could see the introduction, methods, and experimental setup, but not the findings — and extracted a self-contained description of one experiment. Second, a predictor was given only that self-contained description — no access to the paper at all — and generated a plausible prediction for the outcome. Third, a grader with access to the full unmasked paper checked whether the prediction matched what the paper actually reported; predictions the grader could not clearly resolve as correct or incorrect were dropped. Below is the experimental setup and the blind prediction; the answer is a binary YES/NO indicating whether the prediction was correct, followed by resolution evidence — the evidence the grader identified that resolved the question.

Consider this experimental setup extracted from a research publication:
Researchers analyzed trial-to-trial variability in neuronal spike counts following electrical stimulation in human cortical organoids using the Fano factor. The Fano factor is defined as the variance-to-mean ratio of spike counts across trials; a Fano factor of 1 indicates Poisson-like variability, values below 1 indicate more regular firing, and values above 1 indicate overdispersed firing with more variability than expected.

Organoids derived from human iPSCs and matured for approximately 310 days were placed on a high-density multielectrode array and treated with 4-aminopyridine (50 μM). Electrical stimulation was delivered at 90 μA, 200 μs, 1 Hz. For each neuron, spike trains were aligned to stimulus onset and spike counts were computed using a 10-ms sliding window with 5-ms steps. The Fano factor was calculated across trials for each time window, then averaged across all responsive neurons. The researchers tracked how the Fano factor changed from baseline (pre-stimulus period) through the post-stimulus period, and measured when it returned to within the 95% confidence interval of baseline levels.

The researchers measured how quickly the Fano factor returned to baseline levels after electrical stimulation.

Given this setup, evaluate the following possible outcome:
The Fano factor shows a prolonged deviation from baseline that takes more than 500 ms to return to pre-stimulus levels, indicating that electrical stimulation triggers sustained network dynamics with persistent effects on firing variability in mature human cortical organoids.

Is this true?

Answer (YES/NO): NO